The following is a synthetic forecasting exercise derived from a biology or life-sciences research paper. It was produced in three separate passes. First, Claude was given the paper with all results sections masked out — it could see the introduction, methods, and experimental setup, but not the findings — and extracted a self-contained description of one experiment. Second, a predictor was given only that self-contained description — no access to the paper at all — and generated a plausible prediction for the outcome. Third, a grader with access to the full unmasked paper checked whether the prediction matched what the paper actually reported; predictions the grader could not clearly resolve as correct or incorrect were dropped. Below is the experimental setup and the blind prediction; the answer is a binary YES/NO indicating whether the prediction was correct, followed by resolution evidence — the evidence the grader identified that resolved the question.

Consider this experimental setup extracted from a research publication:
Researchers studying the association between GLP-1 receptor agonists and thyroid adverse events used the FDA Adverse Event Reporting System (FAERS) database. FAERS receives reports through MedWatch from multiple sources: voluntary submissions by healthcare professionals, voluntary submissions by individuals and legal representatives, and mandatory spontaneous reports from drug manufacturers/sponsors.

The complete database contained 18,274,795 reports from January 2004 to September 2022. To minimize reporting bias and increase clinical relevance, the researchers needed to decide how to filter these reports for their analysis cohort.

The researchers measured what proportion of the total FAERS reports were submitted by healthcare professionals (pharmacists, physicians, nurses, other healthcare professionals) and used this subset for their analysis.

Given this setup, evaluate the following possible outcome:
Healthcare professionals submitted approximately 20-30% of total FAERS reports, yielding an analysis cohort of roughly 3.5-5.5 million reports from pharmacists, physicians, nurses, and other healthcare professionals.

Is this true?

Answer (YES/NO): NO